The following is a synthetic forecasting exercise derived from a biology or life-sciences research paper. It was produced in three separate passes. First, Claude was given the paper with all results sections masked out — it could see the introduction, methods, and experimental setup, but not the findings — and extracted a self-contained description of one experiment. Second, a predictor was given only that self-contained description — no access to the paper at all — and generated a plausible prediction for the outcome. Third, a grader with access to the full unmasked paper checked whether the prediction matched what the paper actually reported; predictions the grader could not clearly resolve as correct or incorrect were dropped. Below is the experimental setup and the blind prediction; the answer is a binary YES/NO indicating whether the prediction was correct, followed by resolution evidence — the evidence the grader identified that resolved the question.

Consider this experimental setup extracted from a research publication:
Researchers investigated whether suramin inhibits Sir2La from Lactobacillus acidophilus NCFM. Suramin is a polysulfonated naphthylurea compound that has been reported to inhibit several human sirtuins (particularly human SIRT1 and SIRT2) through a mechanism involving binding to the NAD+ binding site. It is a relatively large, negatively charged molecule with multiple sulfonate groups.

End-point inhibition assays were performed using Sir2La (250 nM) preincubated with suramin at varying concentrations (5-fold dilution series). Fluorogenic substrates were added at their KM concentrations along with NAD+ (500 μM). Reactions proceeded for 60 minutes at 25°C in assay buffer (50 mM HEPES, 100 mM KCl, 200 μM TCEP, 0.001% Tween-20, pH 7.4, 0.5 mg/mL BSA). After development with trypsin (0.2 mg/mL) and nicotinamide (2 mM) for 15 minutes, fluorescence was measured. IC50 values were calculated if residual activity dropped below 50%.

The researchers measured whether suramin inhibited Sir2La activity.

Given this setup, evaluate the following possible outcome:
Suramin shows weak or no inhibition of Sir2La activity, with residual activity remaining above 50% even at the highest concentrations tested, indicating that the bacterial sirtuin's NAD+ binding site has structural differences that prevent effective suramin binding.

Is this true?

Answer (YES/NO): NO